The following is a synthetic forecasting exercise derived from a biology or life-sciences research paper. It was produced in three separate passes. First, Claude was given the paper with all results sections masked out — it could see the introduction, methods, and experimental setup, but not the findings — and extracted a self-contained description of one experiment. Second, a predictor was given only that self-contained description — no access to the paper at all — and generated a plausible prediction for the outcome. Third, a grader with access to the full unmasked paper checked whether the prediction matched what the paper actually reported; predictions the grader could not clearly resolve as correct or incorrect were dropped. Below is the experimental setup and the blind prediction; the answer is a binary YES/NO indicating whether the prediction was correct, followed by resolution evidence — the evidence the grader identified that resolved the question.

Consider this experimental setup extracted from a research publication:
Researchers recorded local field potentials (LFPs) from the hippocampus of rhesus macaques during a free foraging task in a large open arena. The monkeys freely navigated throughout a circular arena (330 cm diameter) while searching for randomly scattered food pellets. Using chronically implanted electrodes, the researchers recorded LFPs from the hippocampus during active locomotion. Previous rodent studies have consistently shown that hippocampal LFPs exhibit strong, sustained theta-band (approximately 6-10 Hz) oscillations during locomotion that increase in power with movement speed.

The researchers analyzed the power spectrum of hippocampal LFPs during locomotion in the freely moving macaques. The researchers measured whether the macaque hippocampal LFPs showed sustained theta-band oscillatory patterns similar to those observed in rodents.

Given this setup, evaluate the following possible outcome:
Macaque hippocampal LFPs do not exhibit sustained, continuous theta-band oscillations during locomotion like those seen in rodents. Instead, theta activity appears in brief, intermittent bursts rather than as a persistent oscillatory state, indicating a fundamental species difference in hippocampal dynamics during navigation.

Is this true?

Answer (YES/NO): NO